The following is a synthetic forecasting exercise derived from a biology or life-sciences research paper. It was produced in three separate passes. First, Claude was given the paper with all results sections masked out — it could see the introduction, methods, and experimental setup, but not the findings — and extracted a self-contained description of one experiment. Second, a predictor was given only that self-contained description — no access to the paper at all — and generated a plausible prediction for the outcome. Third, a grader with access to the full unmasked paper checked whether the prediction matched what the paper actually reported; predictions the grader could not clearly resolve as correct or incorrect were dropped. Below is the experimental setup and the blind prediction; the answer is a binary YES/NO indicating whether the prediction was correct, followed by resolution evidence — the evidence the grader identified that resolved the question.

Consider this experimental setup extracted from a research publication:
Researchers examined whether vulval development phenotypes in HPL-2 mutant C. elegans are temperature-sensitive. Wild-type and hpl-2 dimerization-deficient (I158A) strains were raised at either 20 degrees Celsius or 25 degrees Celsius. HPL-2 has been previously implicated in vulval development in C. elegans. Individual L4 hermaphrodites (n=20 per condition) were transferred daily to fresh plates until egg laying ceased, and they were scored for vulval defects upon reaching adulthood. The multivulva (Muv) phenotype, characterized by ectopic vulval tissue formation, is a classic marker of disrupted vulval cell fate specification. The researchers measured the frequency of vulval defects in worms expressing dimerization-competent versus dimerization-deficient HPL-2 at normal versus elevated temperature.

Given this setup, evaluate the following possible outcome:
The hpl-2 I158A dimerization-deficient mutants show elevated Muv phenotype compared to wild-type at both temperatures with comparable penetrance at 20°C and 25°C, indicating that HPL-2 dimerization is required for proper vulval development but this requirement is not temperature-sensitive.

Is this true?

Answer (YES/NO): NO